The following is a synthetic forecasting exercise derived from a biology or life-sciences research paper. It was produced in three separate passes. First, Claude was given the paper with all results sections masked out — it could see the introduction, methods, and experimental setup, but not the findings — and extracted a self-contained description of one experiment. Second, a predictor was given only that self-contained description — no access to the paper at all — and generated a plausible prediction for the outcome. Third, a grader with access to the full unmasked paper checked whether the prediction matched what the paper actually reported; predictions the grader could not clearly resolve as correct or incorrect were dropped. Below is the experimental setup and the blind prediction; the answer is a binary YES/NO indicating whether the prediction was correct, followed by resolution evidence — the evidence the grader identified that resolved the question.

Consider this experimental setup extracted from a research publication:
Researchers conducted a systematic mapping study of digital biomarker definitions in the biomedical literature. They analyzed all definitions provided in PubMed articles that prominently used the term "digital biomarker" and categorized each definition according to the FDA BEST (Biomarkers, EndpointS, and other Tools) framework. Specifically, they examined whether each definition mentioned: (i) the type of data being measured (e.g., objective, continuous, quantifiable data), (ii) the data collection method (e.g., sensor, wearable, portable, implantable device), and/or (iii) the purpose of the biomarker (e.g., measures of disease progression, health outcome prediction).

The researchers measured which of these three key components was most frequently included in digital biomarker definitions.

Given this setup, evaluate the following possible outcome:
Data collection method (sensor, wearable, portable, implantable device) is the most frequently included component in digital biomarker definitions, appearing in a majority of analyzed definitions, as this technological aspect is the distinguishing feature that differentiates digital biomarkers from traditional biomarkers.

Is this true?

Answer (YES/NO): YES